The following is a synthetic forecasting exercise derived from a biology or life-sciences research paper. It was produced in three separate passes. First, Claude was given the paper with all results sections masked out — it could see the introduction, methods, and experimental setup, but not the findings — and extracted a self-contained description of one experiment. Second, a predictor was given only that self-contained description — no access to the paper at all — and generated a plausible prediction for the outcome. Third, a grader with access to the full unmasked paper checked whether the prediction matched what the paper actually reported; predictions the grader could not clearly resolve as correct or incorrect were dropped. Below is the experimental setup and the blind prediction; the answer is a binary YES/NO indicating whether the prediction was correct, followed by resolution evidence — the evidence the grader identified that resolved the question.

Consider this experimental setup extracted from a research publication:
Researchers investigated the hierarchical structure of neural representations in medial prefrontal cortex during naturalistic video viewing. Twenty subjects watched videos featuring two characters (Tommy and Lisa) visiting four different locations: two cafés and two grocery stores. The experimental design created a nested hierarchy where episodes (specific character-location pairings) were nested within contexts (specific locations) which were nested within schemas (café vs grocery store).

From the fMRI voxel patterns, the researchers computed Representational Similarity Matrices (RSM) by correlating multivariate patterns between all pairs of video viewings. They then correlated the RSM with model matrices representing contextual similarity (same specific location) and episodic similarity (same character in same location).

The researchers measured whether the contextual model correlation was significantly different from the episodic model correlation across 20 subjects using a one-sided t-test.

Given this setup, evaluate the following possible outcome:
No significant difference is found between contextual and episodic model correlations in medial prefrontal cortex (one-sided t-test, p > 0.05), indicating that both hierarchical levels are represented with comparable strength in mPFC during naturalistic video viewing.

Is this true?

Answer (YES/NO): NO